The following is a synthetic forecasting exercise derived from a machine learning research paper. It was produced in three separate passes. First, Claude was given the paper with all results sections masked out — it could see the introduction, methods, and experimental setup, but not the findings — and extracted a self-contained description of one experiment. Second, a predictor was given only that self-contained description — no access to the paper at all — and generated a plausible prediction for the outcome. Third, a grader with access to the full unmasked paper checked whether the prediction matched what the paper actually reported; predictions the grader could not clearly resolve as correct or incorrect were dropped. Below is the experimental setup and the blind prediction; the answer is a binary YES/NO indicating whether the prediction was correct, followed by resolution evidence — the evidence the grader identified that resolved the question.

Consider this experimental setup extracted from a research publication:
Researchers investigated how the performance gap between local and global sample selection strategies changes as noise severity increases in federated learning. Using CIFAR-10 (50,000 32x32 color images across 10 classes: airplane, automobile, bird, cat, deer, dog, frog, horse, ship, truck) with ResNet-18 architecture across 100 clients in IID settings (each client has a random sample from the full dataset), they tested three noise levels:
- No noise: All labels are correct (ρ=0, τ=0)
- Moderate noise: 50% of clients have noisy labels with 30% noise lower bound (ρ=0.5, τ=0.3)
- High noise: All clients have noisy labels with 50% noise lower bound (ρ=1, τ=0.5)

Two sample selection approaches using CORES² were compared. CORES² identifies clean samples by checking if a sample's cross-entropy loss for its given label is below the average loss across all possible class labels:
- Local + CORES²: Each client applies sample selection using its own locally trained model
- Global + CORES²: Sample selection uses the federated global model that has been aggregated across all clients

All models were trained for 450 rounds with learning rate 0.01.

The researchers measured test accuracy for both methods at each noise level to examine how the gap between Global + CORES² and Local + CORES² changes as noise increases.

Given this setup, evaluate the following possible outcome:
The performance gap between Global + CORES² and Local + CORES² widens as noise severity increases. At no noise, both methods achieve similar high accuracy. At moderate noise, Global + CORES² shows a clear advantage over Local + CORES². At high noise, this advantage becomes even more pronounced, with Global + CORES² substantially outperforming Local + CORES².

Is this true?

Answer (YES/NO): NO